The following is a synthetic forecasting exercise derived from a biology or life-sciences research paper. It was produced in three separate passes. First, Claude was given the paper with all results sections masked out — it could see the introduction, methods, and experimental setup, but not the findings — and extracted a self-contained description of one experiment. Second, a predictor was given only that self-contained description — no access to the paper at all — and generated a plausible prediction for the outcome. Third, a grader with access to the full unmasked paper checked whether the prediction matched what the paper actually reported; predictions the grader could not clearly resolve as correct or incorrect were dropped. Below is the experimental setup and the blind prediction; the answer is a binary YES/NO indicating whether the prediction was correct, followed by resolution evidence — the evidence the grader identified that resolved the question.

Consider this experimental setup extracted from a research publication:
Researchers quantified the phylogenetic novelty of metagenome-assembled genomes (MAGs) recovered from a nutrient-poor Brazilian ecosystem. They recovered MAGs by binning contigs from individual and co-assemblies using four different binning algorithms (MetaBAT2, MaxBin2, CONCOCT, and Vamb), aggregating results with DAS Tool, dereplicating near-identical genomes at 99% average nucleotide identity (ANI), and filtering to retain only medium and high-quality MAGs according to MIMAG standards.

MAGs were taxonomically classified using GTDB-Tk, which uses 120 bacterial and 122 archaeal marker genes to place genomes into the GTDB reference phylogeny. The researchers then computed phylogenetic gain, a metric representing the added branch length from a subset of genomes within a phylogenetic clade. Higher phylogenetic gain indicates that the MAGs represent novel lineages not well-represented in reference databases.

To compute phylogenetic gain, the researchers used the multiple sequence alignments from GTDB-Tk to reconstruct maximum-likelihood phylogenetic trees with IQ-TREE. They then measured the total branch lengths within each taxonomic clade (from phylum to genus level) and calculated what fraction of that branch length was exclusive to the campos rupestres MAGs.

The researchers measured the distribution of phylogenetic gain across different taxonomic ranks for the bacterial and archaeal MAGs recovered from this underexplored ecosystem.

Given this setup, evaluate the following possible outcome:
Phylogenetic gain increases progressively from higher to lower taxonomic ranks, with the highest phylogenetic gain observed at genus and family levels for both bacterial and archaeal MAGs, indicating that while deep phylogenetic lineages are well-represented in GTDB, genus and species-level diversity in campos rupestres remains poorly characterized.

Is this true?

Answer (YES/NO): NO